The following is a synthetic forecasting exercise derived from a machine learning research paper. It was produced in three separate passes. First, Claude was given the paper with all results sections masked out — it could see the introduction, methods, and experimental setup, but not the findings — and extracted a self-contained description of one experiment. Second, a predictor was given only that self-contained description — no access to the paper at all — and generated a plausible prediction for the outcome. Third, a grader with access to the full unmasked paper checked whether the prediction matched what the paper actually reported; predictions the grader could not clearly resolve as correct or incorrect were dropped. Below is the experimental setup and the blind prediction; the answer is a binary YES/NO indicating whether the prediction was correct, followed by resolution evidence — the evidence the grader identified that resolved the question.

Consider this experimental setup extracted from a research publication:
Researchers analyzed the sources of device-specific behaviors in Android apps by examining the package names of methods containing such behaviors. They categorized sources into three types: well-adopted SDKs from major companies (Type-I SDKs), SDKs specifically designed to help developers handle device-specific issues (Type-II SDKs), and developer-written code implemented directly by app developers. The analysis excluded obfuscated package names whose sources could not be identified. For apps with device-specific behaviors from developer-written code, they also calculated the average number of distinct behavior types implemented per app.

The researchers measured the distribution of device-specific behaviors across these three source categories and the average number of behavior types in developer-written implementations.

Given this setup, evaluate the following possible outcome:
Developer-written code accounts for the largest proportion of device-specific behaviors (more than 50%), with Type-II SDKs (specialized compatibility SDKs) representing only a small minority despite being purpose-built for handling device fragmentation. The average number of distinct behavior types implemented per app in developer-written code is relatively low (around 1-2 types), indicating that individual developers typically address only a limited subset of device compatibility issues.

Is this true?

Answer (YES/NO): NO